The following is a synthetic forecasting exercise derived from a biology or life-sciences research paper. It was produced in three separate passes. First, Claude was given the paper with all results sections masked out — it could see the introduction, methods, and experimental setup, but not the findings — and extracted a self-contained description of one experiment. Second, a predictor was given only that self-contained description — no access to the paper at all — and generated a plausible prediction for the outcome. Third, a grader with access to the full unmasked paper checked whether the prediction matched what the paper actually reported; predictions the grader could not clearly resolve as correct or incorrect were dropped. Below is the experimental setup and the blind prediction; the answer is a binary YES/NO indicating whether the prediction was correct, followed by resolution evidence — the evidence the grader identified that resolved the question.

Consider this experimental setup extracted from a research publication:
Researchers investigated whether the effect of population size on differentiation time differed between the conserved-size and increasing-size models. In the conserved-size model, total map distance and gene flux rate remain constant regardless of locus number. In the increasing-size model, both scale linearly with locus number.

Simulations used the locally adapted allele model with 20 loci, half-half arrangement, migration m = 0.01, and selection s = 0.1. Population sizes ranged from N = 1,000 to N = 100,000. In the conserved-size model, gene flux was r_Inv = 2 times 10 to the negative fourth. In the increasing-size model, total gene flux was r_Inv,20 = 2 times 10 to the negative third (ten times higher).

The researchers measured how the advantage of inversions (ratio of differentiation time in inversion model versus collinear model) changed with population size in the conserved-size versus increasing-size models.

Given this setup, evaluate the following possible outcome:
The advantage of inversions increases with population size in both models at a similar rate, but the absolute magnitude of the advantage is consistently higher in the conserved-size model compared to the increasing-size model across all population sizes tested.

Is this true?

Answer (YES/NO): NO